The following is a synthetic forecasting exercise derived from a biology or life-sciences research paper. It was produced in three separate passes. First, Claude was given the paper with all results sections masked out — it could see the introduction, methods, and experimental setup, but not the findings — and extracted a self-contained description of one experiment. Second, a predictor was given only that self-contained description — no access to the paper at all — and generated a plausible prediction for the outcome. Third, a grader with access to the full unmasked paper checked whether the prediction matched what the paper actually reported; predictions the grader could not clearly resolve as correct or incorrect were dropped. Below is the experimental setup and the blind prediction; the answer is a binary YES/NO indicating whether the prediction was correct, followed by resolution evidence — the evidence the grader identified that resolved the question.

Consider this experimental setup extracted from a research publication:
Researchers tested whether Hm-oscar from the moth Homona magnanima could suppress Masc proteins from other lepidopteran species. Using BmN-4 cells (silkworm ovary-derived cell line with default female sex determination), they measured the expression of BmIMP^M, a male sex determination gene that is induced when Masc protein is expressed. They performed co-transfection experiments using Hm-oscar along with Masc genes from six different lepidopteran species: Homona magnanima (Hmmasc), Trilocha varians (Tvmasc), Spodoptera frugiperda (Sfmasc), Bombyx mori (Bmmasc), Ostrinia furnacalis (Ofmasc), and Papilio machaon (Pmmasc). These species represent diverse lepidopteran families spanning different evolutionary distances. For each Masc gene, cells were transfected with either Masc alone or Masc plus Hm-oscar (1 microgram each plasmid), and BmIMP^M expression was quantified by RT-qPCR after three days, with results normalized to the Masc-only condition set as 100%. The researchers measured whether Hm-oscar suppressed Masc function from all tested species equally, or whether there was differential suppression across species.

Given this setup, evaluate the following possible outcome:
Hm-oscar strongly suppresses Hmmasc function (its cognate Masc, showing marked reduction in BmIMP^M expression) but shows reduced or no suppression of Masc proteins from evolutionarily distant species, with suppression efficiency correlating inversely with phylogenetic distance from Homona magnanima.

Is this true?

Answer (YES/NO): NO